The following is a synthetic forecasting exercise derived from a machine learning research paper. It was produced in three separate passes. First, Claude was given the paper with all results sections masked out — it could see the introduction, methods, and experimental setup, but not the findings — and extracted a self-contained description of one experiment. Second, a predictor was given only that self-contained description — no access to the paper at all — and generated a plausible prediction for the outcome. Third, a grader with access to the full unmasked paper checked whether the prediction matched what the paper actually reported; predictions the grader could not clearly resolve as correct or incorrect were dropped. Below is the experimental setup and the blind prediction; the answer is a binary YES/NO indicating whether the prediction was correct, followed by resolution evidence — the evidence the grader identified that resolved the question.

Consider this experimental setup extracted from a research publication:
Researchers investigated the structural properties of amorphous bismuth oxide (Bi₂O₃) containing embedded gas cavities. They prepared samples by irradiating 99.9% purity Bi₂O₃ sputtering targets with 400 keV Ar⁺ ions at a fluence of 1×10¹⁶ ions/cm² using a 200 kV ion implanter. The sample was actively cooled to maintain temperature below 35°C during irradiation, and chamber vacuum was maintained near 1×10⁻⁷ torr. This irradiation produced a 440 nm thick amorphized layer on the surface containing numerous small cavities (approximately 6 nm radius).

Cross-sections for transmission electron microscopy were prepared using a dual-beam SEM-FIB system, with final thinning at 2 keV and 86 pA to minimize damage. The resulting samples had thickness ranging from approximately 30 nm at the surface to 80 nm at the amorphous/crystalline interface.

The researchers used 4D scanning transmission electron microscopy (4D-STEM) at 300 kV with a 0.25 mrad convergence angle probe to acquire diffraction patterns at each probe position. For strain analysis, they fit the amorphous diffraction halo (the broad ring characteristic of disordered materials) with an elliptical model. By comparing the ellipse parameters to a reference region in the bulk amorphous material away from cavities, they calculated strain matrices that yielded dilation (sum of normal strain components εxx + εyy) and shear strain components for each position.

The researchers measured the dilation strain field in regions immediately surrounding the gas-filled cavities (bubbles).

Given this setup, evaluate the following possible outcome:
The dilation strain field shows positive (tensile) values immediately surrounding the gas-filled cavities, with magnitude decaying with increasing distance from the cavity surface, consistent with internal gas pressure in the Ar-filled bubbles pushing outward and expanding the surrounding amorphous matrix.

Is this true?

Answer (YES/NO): NO